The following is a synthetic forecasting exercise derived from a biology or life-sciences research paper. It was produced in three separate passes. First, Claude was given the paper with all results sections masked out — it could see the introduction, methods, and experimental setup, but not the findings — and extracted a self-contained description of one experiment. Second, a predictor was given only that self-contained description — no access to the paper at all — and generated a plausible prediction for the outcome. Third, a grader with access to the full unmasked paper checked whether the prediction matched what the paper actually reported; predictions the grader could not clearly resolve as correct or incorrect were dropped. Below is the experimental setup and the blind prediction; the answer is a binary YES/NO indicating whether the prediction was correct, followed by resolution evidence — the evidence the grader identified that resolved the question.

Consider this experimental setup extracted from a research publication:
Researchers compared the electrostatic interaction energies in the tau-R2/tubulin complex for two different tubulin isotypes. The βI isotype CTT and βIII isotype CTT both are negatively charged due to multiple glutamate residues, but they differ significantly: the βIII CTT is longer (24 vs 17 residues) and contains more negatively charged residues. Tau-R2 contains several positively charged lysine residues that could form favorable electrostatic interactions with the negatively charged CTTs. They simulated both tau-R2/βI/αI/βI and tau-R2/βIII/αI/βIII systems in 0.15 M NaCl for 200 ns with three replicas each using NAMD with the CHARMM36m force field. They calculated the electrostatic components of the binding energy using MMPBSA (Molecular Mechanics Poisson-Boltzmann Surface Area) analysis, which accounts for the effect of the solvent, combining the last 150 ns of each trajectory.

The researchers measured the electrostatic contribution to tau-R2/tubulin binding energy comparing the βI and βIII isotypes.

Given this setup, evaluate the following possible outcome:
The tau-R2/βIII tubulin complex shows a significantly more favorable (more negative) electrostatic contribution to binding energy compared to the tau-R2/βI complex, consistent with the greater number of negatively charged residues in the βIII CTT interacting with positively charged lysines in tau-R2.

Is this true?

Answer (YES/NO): NO